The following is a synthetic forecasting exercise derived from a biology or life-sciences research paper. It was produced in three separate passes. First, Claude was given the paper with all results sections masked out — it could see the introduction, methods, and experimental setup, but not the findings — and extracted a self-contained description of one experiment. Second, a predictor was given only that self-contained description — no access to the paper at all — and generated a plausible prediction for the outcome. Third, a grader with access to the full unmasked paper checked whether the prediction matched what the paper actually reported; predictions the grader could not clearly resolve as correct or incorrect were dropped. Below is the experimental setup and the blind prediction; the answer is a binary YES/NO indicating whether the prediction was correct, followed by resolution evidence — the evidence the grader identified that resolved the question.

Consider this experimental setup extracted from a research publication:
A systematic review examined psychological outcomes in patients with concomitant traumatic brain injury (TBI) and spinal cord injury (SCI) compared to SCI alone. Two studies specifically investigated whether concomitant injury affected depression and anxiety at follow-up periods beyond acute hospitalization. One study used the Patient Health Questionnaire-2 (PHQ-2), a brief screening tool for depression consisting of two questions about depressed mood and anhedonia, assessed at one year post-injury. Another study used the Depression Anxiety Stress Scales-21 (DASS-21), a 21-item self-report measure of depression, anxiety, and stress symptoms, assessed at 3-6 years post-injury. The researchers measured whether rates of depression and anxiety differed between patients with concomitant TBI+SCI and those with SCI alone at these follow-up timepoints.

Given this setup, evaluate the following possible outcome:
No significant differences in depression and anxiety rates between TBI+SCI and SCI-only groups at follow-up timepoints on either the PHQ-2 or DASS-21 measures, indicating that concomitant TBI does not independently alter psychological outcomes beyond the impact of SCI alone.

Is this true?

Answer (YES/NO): YES